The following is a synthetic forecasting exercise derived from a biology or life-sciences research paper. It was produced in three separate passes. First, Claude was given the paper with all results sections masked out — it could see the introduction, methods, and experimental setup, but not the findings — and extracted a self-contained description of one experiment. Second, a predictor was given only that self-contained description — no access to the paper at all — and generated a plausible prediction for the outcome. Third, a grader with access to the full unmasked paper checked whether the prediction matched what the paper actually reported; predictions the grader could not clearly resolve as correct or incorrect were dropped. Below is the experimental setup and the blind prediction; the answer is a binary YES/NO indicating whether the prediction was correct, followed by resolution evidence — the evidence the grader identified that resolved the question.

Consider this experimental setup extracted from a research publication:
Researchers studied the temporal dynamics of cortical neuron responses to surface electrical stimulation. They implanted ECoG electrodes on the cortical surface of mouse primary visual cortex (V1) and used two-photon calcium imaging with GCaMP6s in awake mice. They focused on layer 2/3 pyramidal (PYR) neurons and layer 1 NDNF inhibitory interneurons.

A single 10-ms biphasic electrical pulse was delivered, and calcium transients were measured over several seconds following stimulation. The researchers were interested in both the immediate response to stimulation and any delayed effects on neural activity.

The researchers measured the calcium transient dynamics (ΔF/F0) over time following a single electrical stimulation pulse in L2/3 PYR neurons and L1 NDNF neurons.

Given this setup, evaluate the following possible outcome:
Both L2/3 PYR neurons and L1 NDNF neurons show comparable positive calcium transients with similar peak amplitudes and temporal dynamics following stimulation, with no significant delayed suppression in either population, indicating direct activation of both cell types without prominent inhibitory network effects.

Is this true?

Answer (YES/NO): NO